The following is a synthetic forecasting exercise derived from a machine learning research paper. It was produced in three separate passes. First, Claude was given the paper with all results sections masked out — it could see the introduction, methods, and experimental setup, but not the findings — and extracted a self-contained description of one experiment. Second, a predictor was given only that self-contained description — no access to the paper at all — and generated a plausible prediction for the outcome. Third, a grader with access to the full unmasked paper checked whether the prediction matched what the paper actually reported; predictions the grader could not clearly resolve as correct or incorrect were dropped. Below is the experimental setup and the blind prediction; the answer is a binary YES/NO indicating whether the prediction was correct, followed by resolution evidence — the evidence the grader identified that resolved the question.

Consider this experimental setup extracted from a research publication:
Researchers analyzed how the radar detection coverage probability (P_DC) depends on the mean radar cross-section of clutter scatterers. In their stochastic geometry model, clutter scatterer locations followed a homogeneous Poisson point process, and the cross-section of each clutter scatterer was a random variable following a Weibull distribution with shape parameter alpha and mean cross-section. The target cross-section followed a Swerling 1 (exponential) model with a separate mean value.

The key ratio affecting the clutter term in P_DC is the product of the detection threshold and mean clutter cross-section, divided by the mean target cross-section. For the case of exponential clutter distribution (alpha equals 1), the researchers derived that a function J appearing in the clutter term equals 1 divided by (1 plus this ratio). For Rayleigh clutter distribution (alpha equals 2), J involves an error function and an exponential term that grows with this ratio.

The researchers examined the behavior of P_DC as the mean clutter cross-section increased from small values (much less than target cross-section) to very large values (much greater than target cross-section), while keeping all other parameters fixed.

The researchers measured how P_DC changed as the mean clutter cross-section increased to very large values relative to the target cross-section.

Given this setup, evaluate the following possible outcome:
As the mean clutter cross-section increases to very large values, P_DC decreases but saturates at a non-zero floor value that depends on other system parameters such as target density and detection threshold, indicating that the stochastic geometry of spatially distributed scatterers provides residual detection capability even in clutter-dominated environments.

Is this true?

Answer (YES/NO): YES